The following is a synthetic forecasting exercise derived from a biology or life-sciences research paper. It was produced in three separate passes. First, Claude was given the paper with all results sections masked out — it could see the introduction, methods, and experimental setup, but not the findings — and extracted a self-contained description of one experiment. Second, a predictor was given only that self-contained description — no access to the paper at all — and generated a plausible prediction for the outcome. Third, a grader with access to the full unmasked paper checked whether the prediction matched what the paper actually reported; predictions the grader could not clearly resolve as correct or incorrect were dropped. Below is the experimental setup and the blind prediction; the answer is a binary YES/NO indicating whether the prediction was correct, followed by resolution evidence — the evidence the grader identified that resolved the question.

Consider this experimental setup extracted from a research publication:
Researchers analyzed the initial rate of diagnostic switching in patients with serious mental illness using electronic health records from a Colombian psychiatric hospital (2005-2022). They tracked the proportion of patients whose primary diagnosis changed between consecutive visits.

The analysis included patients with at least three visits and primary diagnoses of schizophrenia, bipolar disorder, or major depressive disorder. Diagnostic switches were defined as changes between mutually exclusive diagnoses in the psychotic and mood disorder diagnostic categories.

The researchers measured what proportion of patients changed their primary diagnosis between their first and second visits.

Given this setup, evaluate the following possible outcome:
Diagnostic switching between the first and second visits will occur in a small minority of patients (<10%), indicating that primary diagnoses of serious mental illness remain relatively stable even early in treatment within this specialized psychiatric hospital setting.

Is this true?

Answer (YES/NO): NO